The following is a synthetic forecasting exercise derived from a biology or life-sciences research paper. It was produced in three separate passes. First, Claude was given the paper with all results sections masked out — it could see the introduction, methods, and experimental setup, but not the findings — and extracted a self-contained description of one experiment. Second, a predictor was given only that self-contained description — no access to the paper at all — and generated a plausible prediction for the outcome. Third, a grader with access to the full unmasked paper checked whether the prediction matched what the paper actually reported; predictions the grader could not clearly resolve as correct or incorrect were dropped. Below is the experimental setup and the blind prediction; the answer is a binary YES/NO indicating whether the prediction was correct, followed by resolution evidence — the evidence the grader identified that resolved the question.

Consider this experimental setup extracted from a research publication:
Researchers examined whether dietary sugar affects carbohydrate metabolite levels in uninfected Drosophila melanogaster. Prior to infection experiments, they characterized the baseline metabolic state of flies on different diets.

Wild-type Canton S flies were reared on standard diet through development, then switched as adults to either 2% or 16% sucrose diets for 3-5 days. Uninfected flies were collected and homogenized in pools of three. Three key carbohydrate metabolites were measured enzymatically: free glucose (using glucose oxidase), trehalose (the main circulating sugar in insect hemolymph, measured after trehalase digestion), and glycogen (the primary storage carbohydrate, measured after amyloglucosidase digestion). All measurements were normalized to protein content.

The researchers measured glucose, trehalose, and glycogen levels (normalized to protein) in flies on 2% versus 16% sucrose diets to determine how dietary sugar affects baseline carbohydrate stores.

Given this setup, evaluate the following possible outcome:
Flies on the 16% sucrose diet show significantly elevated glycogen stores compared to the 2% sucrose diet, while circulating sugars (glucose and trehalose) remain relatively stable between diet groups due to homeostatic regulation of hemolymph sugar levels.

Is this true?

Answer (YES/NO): NO